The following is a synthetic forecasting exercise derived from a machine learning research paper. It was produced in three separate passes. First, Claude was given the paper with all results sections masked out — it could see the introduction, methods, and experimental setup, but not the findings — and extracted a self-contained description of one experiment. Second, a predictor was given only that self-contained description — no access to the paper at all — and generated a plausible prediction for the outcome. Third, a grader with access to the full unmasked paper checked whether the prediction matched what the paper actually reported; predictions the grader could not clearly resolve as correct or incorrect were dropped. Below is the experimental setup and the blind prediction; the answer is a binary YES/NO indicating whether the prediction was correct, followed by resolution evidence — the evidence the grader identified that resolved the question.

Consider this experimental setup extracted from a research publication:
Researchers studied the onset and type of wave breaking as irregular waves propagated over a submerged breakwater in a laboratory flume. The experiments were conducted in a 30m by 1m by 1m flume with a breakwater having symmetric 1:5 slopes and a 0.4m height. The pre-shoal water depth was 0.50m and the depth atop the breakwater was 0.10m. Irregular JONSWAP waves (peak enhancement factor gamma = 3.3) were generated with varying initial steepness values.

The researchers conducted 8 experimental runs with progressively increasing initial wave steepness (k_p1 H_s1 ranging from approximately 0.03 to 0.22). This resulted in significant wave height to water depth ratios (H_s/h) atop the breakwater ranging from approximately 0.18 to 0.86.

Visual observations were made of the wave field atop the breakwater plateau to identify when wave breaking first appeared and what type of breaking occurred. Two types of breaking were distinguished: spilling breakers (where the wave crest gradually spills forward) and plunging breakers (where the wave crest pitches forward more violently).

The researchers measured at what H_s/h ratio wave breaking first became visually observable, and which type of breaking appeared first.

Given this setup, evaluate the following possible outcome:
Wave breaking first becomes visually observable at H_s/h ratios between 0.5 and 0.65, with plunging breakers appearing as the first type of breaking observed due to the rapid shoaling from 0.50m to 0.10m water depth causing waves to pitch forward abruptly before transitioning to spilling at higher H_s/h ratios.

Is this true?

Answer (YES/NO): NO